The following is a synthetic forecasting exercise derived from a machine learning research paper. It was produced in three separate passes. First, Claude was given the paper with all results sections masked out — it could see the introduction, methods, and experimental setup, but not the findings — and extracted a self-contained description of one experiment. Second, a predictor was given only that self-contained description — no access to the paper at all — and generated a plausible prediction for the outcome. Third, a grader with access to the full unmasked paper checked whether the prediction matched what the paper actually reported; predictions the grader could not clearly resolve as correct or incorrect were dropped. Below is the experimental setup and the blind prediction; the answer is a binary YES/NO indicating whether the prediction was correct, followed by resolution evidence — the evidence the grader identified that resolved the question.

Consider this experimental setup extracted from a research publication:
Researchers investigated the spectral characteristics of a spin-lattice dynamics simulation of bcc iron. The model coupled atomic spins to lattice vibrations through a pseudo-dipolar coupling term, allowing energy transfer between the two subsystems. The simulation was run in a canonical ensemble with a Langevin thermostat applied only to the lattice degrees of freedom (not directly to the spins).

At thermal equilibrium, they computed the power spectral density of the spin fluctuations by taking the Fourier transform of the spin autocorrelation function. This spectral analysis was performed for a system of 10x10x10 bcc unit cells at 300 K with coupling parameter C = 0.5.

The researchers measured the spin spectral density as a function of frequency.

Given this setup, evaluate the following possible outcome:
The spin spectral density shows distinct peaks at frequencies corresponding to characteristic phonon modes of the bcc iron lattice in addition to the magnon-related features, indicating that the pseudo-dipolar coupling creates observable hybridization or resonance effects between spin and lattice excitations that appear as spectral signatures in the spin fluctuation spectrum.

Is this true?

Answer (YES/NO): NO